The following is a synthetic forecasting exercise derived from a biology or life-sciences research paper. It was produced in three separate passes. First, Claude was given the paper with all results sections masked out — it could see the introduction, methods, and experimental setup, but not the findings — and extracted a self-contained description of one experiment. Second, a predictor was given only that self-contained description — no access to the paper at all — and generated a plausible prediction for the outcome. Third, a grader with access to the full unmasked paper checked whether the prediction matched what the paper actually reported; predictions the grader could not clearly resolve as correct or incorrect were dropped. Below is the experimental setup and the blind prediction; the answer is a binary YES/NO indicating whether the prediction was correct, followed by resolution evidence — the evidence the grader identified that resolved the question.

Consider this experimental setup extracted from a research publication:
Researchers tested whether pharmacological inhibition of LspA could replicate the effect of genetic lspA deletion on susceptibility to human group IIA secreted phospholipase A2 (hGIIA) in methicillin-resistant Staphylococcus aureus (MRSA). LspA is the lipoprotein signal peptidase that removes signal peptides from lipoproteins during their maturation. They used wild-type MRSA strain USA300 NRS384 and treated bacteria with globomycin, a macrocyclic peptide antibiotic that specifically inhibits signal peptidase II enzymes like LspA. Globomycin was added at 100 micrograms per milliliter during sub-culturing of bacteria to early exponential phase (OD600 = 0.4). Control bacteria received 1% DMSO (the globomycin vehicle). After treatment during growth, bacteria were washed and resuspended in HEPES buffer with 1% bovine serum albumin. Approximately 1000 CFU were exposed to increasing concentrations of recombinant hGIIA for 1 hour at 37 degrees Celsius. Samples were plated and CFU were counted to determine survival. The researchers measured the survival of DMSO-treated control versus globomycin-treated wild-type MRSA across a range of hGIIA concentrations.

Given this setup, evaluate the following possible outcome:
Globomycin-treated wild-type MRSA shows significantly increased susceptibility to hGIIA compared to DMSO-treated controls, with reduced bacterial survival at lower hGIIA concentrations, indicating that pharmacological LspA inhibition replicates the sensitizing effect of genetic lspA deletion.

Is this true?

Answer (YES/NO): YES